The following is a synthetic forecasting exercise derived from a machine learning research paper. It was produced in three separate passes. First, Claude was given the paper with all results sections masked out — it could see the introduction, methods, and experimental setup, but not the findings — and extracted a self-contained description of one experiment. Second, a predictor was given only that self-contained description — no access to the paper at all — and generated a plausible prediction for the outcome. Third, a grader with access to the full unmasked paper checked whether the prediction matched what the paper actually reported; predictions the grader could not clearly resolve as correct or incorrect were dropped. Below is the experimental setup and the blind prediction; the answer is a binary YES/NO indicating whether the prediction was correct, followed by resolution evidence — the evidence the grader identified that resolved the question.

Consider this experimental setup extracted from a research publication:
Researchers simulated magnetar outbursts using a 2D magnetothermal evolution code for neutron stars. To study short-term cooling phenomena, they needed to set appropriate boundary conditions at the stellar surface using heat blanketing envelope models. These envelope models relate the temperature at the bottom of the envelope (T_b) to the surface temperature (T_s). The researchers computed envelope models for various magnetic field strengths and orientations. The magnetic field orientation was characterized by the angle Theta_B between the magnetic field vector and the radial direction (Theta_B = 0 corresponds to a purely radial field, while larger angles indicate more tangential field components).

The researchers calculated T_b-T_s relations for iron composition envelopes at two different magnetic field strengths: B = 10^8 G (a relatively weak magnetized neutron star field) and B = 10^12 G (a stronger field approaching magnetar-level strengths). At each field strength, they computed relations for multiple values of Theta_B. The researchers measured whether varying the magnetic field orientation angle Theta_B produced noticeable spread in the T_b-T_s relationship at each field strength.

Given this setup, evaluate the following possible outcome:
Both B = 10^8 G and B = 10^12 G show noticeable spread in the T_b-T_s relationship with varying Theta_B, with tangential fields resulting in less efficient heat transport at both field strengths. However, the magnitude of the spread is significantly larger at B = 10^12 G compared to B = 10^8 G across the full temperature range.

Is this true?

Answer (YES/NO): NO